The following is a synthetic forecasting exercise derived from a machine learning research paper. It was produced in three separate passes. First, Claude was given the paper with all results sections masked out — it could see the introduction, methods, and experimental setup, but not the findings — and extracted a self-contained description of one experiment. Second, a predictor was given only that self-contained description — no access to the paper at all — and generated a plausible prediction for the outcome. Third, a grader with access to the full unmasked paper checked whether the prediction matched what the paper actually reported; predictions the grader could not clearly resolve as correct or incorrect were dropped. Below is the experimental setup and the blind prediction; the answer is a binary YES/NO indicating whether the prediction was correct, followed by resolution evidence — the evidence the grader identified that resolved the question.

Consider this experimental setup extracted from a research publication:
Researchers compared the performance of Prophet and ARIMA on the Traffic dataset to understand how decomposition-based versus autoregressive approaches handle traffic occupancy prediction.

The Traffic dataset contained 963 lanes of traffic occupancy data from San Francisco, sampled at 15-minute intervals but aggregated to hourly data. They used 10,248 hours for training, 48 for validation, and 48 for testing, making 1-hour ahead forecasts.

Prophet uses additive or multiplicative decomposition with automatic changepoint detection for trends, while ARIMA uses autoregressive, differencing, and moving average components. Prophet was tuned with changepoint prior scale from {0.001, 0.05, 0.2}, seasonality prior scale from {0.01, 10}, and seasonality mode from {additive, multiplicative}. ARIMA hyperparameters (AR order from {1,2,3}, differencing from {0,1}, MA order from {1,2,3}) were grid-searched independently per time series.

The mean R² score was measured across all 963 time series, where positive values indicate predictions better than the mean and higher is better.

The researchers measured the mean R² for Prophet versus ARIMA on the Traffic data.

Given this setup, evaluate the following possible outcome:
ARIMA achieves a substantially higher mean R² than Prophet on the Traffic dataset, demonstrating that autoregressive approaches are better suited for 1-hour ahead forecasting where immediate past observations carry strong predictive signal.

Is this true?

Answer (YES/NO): YES